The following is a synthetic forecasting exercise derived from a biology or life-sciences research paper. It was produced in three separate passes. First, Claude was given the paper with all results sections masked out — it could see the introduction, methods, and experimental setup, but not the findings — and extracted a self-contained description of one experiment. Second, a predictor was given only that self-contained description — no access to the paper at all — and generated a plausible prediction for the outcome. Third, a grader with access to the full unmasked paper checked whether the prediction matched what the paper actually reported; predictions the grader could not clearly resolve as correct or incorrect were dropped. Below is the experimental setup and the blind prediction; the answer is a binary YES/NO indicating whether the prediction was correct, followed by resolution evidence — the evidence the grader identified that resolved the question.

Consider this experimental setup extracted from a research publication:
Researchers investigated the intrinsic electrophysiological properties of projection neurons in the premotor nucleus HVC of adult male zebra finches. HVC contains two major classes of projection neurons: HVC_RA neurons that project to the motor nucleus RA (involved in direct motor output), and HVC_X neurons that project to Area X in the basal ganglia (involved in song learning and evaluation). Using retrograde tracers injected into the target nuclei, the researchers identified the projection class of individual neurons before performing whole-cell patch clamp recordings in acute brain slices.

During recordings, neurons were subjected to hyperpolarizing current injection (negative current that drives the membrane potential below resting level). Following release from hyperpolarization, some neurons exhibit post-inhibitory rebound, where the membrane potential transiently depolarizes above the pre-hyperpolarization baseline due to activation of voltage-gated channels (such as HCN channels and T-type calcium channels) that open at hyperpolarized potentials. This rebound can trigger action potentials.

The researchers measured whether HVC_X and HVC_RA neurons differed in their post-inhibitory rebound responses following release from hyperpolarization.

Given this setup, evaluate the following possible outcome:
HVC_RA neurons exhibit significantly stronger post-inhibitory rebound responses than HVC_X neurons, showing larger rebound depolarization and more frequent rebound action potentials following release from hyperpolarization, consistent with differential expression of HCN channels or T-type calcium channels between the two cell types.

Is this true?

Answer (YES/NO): NO